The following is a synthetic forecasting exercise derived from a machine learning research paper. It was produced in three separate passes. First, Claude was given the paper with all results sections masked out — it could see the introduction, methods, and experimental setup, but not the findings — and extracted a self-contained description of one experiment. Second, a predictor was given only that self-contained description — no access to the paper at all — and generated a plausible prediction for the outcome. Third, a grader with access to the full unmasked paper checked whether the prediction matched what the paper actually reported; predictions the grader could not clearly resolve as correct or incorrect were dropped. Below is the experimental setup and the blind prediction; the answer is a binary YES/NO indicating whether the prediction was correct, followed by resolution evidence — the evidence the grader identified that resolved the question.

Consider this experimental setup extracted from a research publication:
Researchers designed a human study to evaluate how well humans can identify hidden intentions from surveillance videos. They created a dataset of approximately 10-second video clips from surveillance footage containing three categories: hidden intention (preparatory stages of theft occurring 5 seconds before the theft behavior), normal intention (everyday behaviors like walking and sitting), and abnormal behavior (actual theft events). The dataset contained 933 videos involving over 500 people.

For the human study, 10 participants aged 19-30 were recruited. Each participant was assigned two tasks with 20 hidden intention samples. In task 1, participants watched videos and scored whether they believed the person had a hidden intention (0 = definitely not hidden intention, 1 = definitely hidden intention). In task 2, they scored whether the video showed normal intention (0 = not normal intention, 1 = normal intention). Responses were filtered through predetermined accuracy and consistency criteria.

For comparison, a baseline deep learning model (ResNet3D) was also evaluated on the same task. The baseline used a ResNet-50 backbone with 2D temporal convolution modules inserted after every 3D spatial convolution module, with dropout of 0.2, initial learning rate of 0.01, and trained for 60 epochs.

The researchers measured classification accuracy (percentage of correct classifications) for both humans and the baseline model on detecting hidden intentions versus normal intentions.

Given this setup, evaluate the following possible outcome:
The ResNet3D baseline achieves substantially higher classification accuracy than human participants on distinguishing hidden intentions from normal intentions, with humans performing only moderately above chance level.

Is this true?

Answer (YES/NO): NO